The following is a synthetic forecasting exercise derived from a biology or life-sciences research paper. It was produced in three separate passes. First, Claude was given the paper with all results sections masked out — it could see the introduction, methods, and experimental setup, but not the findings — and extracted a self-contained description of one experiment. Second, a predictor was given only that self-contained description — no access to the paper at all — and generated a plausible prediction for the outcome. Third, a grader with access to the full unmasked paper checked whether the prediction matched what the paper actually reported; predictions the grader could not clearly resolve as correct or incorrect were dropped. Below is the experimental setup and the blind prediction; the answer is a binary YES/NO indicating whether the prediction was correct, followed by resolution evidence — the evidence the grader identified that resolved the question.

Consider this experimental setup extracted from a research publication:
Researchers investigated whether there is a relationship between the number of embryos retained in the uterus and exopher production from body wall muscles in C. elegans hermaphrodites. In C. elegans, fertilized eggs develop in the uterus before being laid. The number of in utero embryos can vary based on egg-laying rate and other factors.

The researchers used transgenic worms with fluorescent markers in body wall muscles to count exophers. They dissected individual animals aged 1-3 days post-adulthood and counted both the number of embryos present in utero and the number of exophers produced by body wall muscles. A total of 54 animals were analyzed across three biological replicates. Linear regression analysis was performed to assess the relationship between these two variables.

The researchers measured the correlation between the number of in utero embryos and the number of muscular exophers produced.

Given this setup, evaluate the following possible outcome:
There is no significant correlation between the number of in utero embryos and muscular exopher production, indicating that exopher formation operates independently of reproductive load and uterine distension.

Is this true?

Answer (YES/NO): NO